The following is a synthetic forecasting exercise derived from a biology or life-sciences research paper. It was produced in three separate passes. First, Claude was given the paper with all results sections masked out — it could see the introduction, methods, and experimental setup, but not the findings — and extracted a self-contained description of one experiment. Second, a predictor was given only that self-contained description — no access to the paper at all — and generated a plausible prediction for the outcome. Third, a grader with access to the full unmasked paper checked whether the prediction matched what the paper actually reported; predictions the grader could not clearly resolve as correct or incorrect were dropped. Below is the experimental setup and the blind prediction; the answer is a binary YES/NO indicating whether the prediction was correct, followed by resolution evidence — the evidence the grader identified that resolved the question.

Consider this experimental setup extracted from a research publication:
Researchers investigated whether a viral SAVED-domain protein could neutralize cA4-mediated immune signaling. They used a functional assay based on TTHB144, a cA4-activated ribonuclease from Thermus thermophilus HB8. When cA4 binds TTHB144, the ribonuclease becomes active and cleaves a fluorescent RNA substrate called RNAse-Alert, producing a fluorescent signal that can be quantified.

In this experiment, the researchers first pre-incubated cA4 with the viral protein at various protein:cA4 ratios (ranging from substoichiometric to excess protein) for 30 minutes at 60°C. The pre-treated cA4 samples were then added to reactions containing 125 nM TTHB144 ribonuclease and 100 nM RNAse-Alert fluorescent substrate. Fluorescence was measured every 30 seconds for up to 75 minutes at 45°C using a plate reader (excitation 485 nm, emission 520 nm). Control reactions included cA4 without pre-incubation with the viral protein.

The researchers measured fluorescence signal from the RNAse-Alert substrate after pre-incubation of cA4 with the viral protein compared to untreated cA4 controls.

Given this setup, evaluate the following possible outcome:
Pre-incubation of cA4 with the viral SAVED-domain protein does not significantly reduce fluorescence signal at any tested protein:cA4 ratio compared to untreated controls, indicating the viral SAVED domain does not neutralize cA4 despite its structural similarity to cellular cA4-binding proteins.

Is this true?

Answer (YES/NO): NO